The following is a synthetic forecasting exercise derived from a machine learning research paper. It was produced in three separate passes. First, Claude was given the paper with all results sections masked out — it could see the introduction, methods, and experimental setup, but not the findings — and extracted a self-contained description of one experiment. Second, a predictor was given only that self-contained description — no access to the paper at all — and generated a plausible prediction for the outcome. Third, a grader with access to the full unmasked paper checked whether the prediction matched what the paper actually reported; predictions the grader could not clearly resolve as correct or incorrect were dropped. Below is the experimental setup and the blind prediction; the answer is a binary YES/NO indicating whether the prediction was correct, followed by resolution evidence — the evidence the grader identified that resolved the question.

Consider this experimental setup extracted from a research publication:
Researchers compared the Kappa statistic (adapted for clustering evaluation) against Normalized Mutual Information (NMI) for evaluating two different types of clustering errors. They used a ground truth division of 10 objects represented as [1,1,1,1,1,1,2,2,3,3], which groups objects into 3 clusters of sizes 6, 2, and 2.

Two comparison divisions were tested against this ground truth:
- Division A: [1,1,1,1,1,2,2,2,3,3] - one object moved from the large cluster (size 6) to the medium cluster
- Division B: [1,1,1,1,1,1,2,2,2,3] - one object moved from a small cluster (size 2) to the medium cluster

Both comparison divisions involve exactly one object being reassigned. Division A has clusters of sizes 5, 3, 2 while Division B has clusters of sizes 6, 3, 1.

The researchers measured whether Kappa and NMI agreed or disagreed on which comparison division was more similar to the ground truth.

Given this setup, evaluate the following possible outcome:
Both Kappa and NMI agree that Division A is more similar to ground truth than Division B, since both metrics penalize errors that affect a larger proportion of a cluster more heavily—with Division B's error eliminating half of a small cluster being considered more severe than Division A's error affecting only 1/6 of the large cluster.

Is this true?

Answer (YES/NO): NO